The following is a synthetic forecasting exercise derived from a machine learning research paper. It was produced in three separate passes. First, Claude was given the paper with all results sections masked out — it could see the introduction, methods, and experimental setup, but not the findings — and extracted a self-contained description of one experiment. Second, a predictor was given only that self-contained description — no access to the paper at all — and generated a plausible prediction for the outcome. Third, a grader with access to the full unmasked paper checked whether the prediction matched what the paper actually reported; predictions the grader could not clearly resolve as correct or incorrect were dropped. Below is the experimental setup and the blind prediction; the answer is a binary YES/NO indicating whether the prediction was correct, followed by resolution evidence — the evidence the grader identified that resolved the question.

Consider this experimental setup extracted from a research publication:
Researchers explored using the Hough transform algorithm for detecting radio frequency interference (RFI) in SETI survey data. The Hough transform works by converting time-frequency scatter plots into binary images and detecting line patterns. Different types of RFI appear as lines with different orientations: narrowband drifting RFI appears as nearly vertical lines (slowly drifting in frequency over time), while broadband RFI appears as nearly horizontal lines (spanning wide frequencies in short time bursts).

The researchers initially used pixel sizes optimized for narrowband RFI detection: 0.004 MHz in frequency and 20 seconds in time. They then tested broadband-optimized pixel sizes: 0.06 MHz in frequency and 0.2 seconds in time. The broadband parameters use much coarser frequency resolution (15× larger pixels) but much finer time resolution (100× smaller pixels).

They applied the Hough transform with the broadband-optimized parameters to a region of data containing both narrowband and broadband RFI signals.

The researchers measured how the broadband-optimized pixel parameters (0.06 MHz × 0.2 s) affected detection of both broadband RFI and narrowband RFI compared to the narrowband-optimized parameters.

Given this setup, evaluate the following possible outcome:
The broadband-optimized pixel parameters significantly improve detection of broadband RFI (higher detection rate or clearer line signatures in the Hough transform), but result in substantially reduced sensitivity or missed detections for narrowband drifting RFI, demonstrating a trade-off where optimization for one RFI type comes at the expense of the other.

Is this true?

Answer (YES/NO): YES